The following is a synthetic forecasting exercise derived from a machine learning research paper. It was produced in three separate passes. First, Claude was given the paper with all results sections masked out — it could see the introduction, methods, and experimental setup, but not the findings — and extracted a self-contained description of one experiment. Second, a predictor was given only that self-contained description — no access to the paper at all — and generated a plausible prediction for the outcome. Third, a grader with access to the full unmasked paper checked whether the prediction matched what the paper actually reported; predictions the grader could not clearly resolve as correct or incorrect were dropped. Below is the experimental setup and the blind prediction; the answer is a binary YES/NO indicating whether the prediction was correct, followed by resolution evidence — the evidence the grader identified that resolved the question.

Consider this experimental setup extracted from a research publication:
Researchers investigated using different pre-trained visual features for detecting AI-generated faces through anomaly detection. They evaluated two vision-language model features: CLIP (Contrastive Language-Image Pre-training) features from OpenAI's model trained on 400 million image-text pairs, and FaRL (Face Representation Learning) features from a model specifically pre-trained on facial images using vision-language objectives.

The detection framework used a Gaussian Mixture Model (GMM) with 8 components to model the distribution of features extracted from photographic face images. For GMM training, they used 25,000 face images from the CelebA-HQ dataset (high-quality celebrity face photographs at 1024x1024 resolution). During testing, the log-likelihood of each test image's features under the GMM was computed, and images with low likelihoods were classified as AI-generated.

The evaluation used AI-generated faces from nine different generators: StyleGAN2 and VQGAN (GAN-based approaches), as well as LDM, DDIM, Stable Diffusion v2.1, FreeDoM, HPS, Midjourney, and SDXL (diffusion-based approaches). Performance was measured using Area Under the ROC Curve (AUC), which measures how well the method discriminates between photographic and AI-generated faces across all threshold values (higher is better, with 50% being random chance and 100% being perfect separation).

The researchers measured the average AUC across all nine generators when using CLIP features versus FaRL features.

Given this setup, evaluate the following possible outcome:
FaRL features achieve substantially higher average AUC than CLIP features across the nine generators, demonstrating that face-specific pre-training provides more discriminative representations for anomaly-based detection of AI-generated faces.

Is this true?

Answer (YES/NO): NO